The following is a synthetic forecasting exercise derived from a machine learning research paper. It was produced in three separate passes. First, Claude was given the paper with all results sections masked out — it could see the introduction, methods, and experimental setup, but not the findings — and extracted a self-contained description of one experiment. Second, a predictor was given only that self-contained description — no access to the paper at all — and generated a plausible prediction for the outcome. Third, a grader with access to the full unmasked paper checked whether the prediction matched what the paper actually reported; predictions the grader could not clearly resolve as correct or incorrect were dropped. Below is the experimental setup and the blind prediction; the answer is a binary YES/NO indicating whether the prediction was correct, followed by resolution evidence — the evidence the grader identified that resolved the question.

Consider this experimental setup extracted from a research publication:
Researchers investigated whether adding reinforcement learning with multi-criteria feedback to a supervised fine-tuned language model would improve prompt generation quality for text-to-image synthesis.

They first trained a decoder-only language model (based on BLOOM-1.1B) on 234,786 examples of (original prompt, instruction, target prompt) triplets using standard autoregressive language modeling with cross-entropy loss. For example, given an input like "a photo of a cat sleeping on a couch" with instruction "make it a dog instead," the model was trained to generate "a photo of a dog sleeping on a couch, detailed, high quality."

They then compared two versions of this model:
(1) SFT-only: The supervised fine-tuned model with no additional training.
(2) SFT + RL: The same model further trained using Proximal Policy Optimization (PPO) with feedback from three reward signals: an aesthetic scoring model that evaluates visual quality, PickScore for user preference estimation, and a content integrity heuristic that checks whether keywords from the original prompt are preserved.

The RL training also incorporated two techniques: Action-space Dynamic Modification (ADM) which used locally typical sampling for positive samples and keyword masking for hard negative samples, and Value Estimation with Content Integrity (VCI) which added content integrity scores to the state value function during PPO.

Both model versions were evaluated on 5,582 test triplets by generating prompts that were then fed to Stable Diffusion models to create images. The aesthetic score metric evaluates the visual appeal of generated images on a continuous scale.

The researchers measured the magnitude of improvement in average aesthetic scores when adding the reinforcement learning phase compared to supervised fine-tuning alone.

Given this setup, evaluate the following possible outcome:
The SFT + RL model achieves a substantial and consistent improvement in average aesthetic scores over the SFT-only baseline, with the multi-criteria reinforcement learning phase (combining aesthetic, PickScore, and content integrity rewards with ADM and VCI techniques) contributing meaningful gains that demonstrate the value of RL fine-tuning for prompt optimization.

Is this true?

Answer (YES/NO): NO